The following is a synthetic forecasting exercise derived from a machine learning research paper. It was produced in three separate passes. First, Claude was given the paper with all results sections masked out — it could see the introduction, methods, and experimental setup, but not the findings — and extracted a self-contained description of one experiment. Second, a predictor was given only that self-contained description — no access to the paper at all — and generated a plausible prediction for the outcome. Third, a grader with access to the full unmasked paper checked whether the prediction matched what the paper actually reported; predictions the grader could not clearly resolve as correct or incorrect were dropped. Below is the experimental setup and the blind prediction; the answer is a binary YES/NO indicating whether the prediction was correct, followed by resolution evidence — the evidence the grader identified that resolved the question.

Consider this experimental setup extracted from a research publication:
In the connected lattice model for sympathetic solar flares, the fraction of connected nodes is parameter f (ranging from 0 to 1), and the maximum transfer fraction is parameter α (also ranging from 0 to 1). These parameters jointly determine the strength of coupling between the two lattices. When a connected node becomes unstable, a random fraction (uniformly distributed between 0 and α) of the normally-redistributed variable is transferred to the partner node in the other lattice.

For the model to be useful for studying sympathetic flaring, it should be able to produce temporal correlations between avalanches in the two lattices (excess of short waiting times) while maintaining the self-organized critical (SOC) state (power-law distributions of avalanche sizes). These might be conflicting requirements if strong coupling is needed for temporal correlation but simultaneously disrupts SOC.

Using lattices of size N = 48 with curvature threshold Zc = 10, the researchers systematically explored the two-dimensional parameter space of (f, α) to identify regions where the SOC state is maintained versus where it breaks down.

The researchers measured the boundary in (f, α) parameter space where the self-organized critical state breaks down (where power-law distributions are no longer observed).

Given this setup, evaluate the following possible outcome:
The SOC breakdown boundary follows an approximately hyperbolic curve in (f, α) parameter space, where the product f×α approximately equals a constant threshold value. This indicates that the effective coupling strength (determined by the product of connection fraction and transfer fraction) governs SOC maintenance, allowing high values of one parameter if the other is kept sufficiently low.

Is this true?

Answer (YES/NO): NO